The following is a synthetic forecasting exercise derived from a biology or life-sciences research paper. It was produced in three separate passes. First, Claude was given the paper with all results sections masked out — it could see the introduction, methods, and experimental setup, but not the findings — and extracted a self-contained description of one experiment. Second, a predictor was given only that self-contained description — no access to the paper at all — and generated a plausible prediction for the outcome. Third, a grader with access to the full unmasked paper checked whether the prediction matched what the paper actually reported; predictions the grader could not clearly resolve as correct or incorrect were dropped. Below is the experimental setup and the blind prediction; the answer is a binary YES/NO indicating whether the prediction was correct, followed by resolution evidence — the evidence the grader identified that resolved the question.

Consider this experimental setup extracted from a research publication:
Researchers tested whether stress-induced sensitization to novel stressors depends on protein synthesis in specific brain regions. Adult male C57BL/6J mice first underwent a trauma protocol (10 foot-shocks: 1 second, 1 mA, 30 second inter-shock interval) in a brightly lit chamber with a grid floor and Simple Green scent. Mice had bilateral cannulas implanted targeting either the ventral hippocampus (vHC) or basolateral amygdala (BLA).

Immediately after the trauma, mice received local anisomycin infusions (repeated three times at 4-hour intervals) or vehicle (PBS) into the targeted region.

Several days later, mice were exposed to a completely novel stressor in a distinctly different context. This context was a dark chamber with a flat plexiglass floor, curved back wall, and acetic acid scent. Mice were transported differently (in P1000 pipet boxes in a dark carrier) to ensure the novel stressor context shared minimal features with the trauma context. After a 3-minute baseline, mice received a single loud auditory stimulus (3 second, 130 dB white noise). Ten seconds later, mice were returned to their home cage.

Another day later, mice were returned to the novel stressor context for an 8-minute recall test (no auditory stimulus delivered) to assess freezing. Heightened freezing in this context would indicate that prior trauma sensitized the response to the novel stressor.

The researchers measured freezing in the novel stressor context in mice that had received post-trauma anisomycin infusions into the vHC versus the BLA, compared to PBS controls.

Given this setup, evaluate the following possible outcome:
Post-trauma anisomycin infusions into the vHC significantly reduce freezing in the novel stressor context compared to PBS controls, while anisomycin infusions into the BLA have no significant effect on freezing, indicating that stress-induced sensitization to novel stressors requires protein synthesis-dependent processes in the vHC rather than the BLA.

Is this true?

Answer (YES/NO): NO